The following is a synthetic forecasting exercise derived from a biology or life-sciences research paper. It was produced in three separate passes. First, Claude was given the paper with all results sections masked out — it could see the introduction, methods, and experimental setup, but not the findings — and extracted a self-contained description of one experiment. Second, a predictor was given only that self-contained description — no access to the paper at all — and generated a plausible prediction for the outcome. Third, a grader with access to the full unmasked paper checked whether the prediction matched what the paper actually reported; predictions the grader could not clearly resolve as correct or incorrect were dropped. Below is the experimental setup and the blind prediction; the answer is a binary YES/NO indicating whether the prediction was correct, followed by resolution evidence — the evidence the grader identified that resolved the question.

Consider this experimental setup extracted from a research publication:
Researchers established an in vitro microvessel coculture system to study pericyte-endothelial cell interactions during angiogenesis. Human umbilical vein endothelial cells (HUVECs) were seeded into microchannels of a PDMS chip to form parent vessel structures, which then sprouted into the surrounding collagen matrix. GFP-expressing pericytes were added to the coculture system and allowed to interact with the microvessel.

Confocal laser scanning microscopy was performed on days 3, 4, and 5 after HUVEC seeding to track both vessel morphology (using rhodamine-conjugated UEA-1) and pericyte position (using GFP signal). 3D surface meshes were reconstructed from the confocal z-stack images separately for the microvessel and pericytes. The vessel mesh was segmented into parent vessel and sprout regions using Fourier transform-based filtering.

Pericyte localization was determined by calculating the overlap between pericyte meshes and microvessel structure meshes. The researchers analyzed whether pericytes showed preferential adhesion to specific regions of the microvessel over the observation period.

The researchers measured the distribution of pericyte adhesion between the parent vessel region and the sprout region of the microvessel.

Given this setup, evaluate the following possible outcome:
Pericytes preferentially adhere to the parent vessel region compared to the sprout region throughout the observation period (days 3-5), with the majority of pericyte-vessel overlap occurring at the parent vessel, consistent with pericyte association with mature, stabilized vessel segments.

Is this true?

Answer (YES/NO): NO